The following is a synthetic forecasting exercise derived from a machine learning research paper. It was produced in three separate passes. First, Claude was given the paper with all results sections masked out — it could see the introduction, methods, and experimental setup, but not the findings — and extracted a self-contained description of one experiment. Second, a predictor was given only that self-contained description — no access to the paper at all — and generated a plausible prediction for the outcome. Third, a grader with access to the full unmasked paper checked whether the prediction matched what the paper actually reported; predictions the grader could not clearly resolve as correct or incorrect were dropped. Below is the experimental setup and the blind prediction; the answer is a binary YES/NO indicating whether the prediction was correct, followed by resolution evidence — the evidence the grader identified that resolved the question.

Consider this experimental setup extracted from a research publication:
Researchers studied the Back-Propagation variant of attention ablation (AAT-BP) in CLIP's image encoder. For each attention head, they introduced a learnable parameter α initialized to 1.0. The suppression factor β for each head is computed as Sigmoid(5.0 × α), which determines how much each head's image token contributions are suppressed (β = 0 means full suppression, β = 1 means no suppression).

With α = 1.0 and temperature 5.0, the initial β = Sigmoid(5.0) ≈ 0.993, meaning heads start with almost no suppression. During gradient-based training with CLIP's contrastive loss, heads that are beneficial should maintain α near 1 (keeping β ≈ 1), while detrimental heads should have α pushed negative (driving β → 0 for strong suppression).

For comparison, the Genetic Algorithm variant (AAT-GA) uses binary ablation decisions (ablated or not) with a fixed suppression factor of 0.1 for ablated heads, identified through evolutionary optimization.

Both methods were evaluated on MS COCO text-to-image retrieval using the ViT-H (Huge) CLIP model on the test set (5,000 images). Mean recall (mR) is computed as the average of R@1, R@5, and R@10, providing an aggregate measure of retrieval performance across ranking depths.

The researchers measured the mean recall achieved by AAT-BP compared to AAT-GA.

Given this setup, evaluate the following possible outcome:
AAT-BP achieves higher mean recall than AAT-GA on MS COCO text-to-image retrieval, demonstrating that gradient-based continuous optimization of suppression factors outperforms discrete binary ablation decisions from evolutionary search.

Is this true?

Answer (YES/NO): NO